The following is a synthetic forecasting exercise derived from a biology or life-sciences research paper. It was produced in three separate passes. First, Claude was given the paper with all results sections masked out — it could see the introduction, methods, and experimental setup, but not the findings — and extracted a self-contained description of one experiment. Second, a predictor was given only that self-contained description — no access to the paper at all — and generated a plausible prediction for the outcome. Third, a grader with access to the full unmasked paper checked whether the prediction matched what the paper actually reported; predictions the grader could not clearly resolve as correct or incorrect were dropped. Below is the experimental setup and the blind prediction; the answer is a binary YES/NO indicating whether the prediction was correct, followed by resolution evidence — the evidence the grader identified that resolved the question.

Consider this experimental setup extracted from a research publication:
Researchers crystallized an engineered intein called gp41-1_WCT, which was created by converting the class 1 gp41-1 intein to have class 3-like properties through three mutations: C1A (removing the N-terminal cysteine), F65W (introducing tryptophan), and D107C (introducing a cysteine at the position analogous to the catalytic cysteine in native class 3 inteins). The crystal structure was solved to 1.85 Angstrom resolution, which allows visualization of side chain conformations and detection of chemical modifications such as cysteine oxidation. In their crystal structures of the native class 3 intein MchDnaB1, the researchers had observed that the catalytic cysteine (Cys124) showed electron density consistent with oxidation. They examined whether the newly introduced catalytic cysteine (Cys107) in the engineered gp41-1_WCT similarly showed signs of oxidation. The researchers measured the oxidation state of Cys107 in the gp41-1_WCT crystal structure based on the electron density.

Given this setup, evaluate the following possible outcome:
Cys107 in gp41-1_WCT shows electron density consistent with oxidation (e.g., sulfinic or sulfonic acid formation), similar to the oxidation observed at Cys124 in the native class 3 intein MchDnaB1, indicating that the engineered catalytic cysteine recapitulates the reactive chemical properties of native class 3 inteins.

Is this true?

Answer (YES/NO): NO